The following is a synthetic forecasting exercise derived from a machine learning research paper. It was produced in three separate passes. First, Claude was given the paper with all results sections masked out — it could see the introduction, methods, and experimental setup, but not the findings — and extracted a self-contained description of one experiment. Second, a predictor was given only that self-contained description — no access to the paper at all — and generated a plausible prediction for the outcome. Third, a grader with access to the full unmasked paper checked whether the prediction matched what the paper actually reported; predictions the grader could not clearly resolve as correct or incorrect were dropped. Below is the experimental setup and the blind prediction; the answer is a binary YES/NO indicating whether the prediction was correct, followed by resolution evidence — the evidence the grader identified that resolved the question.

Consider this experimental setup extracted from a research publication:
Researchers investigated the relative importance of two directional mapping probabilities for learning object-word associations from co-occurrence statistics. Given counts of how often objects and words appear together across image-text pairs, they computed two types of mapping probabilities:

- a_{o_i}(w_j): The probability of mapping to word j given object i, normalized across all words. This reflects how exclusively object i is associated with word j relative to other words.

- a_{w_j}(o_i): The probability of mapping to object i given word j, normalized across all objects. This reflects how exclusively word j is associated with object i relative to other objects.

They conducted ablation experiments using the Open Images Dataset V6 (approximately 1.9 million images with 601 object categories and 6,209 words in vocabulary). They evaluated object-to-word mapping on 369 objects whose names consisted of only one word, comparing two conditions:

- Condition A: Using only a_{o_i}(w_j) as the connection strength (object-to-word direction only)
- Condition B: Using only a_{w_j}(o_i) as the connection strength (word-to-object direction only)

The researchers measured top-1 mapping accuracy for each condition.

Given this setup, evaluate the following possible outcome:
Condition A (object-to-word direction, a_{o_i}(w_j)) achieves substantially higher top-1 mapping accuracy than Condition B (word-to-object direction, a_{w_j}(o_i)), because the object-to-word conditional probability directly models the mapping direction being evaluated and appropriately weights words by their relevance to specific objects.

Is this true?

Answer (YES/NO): YES